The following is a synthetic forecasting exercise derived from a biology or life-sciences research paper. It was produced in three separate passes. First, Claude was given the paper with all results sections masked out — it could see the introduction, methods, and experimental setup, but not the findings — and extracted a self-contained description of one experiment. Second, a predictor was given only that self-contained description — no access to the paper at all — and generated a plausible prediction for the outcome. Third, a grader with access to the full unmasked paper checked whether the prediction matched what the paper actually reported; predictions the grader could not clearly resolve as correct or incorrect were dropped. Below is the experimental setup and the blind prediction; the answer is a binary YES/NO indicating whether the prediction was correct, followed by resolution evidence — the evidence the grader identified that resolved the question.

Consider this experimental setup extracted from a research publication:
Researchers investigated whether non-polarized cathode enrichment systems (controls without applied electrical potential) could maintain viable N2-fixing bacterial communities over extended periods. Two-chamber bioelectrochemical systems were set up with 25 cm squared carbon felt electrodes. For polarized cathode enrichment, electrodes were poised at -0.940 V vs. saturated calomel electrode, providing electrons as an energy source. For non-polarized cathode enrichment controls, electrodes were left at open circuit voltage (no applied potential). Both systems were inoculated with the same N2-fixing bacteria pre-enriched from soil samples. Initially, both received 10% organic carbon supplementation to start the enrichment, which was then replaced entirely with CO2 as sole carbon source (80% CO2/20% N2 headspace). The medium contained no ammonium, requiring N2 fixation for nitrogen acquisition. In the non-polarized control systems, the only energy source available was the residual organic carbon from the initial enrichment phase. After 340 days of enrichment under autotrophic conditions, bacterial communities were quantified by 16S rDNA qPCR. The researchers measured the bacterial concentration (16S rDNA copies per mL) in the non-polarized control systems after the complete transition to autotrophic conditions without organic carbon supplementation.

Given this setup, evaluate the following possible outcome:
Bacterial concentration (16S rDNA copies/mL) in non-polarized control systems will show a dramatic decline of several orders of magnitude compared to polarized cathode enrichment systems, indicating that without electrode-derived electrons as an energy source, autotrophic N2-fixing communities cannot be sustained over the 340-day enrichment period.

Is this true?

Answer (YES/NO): NO